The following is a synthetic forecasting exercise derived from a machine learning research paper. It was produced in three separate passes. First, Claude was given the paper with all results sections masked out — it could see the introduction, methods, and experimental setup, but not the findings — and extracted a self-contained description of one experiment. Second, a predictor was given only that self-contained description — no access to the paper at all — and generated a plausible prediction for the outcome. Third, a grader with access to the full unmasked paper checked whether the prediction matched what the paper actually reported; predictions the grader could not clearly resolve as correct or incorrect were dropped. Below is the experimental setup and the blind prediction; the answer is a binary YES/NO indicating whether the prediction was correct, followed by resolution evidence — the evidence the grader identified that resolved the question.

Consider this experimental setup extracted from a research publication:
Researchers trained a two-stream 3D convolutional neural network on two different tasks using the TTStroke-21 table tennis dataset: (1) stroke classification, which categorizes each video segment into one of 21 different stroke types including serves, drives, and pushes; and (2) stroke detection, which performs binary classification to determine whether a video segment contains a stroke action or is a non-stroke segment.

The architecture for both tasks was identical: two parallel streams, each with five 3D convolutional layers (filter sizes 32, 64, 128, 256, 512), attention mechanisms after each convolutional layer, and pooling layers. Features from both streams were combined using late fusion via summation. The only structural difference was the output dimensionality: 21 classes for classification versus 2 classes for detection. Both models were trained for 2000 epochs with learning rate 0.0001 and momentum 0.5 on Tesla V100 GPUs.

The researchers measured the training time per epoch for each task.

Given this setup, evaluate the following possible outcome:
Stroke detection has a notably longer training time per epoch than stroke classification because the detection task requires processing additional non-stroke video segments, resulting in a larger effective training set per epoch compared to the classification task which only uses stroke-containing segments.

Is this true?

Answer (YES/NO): YES